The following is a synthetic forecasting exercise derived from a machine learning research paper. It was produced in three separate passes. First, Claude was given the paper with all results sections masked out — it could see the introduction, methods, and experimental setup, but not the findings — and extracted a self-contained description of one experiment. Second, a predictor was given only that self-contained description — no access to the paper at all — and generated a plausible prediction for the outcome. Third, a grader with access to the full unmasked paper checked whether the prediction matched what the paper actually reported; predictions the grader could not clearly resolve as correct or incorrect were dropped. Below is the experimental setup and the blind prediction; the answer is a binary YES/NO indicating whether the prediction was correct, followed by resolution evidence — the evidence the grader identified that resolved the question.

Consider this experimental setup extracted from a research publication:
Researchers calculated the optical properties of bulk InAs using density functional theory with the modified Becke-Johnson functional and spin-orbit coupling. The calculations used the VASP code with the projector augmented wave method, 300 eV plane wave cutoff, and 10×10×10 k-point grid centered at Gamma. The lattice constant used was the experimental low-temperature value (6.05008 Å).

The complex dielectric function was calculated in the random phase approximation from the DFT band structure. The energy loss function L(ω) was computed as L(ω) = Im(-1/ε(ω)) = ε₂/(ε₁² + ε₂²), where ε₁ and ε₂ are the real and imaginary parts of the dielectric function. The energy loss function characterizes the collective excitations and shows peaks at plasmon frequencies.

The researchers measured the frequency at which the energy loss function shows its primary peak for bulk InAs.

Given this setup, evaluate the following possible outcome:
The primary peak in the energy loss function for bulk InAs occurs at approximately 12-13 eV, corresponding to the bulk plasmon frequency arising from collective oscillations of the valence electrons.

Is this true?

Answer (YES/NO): NO